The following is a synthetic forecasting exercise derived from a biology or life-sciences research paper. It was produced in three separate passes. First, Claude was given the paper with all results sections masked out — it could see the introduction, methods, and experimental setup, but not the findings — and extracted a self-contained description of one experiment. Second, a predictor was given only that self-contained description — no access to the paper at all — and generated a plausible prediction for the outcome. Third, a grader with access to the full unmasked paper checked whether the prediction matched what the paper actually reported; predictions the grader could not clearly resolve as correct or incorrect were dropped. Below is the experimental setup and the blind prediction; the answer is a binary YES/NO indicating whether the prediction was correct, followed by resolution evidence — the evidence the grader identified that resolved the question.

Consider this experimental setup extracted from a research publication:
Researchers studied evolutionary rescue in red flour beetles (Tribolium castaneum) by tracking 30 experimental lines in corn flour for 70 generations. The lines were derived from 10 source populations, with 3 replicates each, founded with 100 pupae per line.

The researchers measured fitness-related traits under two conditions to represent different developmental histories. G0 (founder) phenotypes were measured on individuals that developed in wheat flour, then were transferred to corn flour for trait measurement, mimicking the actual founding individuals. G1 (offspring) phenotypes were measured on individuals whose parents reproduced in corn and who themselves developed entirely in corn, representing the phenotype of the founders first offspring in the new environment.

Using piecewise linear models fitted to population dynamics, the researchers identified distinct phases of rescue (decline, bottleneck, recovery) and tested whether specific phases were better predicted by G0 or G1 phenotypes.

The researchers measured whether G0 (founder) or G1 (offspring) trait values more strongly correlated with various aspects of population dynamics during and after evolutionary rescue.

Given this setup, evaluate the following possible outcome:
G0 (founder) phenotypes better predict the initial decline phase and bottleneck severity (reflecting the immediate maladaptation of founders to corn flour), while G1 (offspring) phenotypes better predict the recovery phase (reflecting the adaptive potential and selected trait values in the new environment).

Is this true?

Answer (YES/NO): NO